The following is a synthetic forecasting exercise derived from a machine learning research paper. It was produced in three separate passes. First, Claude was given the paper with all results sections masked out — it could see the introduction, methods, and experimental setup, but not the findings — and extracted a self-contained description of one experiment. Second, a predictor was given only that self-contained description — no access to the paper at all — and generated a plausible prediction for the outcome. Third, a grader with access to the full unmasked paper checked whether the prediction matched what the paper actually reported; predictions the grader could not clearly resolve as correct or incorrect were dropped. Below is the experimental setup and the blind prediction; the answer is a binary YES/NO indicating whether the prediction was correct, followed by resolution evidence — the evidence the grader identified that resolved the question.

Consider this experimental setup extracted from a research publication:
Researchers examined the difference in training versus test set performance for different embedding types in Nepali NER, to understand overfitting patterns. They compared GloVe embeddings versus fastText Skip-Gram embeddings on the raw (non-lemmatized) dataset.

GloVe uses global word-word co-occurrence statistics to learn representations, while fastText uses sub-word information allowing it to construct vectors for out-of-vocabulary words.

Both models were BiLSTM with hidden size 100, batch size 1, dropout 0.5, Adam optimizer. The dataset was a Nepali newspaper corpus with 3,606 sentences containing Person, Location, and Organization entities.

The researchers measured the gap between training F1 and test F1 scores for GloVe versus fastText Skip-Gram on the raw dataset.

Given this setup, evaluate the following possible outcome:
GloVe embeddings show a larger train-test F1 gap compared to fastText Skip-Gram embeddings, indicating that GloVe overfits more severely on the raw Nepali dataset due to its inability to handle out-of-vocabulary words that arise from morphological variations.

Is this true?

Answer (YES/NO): YES